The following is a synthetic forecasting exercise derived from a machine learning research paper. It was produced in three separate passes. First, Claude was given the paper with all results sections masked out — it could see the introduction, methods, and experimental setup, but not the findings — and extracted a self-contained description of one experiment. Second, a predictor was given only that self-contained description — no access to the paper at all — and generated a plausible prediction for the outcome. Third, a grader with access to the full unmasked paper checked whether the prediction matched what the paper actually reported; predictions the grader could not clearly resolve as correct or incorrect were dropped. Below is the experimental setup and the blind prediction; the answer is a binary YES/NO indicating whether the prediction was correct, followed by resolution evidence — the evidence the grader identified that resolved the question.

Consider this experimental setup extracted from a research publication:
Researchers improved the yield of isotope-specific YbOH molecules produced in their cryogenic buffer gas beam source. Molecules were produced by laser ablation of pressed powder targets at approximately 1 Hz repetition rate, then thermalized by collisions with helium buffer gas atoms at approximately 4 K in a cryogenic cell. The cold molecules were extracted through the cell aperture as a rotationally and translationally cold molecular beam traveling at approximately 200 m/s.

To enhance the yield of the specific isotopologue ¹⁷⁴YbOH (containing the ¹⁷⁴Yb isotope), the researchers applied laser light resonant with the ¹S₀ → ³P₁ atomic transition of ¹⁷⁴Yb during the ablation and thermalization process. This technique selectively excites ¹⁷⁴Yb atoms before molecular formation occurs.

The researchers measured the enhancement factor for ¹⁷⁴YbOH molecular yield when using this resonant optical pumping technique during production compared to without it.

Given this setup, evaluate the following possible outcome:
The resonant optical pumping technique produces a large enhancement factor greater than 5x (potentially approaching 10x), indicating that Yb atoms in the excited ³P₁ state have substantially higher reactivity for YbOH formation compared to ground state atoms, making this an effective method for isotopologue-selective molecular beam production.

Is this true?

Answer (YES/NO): YES